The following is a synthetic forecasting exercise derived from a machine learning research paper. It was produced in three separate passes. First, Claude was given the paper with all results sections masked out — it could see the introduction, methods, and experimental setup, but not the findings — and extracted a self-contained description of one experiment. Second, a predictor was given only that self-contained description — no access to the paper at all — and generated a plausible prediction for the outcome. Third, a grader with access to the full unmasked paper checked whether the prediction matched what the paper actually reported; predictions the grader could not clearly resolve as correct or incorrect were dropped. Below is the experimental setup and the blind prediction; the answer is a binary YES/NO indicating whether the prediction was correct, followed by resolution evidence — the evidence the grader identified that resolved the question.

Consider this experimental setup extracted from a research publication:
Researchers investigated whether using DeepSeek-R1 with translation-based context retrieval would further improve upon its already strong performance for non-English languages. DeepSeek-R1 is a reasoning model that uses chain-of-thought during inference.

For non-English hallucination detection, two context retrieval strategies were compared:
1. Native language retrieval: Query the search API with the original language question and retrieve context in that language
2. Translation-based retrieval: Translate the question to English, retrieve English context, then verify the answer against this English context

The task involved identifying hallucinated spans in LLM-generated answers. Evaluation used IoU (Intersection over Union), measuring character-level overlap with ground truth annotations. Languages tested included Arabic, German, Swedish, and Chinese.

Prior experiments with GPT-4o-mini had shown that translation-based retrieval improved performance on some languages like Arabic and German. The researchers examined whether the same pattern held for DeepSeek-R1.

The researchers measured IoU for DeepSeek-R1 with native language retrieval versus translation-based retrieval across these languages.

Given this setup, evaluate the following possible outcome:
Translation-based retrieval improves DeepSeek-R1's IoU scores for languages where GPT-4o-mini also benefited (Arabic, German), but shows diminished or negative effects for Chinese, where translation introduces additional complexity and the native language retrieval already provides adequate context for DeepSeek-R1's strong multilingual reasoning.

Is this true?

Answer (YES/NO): NO